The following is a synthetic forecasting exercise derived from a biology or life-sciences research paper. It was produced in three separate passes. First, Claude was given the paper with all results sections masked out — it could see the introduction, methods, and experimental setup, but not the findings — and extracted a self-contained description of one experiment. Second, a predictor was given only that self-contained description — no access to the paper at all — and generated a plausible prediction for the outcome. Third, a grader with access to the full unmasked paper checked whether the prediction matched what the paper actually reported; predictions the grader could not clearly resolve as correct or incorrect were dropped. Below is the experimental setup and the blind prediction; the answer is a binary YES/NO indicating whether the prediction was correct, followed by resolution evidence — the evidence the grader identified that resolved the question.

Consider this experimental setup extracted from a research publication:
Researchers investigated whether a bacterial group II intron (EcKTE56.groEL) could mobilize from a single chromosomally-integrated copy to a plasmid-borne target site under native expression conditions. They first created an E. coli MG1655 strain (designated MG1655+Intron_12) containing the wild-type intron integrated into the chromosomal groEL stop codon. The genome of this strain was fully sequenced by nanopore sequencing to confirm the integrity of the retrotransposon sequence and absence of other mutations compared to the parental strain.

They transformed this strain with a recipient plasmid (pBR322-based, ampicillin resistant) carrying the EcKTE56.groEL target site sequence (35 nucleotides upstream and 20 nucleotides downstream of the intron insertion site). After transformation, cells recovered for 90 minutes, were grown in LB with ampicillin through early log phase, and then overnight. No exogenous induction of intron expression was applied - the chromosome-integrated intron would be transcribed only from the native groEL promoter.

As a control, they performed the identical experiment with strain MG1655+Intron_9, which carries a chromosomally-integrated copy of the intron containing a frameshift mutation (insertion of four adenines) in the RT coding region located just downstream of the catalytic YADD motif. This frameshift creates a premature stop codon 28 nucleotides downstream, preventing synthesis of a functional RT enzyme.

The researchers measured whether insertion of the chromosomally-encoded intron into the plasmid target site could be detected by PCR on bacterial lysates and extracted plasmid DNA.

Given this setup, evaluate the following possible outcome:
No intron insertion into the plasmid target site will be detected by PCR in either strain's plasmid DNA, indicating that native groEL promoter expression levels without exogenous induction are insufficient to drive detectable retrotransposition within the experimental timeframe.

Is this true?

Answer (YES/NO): NO